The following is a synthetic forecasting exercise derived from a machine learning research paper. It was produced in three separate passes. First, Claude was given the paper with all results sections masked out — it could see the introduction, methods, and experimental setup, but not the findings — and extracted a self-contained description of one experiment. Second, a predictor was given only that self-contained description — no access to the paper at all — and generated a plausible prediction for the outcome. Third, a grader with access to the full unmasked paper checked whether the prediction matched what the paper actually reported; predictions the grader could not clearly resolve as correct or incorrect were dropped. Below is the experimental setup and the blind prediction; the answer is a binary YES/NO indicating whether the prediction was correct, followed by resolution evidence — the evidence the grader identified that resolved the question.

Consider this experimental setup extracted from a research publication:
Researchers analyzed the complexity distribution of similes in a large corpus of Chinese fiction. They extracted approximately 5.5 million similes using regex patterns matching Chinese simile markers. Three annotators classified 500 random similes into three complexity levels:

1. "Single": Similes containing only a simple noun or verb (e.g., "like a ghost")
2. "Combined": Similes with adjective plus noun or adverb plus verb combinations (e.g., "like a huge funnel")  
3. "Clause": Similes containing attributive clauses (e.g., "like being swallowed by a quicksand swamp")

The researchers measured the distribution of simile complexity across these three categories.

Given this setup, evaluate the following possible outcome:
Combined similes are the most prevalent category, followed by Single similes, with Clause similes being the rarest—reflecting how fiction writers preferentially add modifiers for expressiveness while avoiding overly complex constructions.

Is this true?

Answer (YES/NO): NO